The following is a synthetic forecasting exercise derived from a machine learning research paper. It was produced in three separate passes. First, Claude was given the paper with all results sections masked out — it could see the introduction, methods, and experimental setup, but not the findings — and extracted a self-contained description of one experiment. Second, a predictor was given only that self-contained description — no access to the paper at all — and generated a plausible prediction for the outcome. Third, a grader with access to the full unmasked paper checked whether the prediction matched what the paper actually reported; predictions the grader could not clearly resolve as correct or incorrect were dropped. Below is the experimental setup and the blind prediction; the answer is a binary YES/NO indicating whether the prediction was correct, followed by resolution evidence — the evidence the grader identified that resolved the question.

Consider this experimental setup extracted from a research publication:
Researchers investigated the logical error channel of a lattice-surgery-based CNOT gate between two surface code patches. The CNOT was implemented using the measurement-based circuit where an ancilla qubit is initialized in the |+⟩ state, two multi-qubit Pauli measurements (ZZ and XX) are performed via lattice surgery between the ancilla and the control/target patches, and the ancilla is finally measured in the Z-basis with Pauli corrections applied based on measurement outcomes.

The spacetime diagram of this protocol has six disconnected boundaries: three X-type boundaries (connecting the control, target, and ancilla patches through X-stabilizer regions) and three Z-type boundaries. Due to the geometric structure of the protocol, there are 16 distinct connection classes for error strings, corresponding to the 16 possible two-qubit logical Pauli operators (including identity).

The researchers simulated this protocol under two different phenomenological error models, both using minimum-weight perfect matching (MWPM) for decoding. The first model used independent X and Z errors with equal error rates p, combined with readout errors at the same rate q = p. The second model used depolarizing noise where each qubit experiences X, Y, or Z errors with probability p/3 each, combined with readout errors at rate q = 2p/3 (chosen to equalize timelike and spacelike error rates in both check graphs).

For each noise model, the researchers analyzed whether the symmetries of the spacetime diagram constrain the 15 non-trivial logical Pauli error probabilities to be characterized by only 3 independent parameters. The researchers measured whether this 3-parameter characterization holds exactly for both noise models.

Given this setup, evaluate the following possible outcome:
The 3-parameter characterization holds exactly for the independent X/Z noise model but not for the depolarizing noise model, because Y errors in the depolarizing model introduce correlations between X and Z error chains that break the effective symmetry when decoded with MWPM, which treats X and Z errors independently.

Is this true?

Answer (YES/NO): YES